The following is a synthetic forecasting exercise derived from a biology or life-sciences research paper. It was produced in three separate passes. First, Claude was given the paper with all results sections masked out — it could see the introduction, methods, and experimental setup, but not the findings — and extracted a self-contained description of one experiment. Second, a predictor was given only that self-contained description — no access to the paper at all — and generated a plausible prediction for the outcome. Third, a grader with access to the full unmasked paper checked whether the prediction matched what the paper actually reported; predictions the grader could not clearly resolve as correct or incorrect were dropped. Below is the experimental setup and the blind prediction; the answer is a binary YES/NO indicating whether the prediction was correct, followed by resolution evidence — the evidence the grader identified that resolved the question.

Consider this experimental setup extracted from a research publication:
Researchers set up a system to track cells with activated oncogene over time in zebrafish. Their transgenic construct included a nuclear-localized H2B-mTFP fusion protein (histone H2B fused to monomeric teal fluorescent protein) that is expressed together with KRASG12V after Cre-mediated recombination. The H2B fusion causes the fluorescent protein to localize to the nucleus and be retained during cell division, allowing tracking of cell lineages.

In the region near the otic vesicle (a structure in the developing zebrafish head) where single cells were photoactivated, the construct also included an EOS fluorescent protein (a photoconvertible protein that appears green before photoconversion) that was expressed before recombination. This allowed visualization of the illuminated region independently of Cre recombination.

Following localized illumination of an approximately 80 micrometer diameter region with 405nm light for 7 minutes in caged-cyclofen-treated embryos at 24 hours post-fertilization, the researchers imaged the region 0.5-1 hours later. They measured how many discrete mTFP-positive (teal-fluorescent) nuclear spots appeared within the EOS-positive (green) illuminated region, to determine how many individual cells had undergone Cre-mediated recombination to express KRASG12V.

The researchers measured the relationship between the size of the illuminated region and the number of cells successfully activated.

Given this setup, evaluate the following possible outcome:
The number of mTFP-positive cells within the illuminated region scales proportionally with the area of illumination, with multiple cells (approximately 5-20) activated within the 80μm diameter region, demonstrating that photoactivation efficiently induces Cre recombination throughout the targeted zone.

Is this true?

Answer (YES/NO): NO